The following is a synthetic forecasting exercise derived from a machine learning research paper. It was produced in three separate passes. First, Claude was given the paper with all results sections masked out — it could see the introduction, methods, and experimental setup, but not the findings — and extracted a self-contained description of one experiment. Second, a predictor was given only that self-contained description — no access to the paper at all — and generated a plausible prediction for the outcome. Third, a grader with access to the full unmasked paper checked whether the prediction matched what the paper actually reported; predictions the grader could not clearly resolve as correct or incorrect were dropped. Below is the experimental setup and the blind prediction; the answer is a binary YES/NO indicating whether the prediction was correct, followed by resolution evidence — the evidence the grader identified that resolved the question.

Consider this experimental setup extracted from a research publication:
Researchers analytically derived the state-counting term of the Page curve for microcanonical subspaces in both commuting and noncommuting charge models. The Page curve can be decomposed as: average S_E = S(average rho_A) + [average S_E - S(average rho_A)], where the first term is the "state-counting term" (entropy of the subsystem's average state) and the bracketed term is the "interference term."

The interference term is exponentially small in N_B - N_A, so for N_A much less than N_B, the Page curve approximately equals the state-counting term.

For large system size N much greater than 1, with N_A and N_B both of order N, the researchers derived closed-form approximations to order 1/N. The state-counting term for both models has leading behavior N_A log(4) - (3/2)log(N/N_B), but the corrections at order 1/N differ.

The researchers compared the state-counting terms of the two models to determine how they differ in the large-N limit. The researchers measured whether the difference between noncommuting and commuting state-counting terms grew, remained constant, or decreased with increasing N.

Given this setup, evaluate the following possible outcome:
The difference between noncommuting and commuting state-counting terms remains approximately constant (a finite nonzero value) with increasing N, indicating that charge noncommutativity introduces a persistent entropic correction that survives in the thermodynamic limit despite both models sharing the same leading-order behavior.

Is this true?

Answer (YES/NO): NO